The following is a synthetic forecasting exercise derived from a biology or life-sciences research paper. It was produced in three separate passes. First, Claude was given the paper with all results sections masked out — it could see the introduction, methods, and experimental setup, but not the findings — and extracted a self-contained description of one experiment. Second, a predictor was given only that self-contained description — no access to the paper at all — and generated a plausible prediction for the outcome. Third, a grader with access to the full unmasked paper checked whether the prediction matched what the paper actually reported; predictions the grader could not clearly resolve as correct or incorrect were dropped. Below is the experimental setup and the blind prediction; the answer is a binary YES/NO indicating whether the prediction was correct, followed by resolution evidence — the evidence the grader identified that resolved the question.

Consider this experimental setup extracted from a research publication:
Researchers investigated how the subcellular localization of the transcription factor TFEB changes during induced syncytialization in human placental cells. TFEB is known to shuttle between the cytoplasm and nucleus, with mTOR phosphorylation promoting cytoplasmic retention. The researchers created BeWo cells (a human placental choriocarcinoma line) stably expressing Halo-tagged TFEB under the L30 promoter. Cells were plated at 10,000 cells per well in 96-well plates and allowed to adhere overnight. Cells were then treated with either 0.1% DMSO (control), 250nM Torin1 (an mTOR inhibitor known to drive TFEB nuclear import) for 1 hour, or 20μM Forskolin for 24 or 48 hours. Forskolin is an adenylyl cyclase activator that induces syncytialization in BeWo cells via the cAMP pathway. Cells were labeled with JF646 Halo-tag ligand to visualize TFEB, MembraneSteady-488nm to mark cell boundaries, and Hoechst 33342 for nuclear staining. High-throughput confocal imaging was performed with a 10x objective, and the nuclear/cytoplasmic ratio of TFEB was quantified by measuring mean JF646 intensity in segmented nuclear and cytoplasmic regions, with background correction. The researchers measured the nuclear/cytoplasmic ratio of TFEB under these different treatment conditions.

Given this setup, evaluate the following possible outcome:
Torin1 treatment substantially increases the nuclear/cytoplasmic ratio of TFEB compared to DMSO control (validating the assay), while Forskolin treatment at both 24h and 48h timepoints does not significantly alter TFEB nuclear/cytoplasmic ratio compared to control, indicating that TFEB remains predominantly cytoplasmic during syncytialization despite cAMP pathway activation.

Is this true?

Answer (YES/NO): NO